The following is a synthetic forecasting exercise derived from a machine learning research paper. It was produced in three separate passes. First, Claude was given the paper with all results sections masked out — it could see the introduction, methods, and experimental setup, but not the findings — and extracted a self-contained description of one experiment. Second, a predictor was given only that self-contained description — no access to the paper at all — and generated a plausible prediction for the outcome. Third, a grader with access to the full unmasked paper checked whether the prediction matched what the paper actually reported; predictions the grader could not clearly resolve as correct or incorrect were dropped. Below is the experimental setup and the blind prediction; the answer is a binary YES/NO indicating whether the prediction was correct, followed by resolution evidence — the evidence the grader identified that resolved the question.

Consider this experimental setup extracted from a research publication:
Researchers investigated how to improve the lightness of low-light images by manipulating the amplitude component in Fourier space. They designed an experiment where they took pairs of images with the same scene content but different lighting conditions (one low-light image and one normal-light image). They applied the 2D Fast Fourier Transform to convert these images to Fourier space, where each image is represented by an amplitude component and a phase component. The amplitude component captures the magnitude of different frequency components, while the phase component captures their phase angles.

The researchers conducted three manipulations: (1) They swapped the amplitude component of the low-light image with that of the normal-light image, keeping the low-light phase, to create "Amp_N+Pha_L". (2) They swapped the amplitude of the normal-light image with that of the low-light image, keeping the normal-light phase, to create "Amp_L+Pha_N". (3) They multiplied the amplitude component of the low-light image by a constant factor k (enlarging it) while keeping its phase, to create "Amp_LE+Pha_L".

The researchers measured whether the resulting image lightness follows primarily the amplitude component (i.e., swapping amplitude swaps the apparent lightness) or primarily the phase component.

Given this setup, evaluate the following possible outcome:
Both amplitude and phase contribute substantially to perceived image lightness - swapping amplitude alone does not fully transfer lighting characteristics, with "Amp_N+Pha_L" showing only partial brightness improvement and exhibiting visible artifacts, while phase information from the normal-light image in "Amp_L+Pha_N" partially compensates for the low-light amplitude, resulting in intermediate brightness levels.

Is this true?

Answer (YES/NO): NO